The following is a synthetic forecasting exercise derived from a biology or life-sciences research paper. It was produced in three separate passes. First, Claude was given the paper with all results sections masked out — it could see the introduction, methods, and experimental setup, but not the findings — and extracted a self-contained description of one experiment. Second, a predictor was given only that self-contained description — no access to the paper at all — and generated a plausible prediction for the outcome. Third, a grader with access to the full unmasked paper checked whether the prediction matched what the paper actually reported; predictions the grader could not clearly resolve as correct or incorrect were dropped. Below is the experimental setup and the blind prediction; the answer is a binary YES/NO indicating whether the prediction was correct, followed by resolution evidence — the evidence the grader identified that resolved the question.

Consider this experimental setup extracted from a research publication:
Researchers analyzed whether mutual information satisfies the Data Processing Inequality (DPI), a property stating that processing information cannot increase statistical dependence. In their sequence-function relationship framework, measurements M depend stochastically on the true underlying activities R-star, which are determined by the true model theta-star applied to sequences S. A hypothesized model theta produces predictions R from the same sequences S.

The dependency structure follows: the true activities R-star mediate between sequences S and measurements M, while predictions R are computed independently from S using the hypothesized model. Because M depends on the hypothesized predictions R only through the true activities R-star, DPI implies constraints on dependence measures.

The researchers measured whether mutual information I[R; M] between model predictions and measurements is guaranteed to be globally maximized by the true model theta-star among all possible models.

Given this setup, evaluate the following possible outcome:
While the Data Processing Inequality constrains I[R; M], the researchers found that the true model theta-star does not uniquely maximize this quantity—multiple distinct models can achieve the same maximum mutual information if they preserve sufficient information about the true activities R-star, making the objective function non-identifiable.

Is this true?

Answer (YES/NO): NO